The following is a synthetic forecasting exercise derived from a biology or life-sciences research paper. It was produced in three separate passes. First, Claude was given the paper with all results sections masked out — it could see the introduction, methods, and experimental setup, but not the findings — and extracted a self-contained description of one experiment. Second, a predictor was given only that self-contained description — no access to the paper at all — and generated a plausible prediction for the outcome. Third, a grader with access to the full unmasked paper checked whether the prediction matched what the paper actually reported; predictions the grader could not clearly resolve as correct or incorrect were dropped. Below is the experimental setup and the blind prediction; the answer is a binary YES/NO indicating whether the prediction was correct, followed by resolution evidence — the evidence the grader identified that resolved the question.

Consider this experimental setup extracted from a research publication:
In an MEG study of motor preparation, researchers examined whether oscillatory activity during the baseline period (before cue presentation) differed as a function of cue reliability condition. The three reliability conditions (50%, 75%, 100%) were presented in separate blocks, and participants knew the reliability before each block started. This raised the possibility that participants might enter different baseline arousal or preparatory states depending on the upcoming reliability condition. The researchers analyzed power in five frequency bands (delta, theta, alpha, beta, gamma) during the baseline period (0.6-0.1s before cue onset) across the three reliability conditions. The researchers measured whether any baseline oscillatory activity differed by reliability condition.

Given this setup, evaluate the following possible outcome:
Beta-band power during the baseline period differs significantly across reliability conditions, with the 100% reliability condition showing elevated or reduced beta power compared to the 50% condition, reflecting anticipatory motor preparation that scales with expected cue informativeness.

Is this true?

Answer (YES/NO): NO